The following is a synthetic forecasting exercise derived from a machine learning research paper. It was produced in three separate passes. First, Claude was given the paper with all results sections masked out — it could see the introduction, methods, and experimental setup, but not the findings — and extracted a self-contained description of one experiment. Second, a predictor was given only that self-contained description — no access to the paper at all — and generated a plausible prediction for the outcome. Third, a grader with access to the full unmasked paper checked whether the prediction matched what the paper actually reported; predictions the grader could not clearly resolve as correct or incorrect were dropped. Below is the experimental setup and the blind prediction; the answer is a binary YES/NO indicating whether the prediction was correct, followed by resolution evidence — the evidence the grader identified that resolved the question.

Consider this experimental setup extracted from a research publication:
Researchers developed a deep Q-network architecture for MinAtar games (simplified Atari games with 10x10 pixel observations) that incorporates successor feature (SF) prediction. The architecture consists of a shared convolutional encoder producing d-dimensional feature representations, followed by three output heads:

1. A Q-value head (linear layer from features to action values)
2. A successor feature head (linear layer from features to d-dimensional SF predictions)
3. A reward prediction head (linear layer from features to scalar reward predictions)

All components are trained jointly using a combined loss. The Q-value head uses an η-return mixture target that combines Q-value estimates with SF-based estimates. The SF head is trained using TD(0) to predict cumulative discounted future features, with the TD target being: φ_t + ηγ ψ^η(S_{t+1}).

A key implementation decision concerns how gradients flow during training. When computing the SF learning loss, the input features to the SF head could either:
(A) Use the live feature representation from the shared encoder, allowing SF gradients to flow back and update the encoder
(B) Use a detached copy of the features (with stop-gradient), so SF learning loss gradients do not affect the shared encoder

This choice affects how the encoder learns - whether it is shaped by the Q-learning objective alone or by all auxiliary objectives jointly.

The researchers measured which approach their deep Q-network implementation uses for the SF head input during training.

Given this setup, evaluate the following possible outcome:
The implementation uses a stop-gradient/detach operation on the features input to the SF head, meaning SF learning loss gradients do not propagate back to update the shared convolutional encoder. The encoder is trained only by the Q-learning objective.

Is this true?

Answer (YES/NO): NO